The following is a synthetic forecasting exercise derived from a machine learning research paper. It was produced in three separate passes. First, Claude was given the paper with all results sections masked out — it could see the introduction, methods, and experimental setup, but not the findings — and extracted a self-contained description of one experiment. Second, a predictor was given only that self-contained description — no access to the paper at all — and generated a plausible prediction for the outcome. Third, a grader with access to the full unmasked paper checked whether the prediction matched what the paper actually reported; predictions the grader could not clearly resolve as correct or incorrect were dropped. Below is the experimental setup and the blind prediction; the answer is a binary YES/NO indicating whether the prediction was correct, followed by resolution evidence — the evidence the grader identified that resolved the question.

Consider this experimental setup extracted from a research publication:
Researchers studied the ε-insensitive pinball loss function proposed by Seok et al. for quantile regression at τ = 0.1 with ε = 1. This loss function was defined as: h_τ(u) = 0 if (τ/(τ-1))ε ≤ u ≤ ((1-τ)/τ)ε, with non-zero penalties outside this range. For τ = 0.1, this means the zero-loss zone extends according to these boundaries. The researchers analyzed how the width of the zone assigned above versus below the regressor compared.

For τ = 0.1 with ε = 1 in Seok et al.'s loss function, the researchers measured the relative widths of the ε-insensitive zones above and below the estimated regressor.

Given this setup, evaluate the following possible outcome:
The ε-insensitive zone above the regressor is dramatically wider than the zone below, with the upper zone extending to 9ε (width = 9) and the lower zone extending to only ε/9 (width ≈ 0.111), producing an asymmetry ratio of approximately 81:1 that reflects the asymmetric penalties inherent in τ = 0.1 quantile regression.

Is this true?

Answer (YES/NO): YES